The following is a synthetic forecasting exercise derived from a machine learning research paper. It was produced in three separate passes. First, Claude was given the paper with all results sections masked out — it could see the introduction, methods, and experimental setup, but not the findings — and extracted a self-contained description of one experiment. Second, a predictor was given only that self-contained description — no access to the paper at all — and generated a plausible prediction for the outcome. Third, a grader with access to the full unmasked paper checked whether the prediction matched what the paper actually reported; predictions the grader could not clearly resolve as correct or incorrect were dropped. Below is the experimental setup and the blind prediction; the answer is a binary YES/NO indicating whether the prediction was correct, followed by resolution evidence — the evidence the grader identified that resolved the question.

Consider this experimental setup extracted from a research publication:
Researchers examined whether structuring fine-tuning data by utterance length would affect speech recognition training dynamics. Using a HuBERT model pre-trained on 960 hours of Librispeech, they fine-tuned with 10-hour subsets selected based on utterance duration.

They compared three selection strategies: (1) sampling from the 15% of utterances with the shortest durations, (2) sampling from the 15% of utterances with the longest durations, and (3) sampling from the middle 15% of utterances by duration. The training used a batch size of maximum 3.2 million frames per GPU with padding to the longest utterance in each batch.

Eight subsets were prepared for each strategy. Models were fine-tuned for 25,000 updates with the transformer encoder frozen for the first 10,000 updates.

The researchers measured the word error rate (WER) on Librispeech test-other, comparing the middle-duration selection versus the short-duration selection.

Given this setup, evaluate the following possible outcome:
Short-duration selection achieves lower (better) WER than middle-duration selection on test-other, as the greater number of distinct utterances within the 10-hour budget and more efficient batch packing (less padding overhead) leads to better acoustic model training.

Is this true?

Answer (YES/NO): YES